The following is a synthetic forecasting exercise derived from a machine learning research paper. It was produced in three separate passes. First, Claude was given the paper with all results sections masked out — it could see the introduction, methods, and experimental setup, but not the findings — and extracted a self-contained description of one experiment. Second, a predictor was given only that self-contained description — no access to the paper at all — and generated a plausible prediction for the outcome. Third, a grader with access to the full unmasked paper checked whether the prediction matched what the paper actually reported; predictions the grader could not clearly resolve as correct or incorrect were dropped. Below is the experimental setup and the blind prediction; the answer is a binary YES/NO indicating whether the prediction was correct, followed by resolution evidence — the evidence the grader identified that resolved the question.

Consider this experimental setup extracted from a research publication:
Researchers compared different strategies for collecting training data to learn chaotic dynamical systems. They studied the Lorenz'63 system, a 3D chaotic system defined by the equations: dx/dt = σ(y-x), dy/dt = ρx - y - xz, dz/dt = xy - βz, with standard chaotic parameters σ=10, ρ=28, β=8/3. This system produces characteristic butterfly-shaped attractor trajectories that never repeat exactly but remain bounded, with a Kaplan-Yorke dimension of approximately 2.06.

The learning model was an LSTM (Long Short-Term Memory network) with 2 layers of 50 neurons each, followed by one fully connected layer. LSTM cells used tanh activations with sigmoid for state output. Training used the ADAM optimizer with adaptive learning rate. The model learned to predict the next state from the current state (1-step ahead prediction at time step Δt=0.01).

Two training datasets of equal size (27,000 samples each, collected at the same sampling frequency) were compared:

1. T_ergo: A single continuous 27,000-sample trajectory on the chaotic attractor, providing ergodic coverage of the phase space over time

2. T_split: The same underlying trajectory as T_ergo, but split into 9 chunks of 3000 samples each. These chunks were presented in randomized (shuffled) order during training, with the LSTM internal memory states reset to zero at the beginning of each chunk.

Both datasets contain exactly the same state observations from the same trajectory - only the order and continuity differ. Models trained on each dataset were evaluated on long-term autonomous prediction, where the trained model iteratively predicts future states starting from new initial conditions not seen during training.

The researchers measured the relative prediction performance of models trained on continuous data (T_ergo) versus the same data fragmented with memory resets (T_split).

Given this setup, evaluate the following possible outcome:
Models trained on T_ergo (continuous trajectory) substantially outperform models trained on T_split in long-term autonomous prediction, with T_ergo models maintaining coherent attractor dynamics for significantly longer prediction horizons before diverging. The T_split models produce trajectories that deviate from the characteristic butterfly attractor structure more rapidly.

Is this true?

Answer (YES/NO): YES